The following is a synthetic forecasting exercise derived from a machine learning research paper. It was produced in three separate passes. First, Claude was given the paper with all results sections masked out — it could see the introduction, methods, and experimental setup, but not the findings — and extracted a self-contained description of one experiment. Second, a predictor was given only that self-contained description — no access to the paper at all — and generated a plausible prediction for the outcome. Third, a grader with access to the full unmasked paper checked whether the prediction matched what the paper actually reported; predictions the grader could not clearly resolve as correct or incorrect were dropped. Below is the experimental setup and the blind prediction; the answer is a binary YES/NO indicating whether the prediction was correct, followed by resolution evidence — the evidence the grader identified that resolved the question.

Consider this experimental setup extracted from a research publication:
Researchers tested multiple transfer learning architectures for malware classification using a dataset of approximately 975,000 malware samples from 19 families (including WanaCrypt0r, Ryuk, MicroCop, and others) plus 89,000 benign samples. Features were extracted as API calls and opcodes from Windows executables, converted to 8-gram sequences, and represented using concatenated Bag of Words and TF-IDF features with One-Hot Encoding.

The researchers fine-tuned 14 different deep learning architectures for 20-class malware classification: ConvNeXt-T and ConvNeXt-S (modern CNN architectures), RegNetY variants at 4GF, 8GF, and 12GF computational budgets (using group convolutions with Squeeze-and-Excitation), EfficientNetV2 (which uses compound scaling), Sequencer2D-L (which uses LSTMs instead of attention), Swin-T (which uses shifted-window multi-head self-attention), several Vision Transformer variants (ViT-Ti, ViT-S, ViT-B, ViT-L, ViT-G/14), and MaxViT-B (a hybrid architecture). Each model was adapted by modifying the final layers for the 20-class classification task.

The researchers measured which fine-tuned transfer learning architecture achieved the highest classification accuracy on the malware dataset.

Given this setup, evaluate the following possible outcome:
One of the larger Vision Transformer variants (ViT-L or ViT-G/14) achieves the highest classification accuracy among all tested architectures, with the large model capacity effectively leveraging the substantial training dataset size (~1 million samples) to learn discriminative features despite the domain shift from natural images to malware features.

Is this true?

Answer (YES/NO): NO